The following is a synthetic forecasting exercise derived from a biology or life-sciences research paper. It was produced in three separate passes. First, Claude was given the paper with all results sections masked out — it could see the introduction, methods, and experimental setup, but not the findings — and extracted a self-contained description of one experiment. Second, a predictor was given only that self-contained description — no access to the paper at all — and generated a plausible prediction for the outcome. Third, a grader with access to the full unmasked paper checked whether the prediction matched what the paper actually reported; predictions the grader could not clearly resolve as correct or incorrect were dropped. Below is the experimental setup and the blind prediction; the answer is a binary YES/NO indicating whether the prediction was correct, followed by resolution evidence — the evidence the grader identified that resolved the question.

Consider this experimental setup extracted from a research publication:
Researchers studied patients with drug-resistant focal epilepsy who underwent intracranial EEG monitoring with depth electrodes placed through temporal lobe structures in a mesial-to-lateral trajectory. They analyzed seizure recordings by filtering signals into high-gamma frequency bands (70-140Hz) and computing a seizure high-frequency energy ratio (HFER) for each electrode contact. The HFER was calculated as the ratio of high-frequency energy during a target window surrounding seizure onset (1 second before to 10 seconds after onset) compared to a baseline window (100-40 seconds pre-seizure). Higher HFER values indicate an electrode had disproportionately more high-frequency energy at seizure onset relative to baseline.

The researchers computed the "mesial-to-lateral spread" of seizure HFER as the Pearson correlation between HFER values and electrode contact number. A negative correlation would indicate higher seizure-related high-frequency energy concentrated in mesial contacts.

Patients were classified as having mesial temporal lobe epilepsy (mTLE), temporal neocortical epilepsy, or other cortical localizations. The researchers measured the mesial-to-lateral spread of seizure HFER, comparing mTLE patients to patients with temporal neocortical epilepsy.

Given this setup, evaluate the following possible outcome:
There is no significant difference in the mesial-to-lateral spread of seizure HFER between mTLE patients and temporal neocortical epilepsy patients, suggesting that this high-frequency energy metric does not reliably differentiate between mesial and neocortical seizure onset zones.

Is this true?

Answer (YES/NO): YES